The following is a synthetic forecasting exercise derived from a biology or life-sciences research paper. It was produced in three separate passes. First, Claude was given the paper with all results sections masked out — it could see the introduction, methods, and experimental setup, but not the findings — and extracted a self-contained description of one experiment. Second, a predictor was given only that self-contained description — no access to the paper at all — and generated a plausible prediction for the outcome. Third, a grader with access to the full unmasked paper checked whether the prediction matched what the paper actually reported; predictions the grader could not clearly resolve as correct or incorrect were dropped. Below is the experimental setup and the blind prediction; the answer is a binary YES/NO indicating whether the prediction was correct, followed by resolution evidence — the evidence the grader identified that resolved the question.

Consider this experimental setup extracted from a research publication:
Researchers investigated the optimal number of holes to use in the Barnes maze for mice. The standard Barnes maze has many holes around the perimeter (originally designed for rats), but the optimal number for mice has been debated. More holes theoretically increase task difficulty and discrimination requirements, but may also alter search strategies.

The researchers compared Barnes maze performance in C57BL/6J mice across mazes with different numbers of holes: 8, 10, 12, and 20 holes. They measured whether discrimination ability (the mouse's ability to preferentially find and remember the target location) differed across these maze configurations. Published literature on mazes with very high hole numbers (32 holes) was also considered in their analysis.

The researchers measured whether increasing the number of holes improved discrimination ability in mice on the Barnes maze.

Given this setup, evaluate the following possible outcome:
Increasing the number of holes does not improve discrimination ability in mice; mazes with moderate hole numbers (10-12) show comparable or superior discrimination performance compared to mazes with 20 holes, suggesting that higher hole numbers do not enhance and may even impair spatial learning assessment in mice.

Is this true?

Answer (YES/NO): YES